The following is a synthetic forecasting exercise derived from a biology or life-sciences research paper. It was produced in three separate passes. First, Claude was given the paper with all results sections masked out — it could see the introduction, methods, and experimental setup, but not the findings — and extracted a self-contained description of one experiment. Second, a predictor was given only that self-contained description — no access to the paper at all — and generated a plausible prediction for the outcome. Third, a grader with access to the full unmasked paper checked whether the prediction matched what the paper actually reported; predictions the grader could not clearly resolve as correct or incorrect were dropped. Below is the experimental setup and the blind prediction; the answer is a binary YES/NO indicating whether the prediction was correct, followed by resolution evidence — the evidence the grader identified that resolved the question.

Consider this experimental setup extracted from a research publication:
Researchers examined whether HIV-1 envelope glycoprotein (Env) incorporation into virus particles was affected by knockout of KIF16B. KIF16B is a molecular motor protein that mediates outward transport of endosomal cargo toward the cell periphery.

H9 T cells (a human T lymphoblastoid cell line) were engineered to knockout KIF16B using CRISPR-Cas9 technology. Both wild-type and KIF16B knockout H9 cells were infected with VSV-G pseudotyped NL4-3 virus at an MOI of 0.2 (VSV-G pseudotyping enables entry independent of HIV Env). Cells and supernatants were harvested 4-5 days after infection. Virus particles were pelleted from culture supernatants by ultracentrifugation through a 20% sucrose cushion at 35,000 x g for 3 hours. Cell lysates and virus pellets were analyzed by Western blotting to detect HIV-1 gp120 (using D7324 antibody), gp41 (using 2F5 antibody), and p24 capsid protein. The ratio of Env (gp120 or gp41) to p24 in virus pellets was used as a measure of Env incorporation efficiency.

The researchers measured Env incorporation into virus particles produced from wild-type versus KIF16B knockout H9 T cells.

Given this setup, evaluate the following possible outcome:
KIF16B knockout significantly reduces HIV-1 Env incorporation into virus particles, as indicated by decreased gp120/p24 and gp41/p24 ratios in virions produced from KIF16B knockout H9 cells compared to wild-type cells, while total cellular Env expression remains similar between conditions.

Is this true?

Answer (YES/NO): YES